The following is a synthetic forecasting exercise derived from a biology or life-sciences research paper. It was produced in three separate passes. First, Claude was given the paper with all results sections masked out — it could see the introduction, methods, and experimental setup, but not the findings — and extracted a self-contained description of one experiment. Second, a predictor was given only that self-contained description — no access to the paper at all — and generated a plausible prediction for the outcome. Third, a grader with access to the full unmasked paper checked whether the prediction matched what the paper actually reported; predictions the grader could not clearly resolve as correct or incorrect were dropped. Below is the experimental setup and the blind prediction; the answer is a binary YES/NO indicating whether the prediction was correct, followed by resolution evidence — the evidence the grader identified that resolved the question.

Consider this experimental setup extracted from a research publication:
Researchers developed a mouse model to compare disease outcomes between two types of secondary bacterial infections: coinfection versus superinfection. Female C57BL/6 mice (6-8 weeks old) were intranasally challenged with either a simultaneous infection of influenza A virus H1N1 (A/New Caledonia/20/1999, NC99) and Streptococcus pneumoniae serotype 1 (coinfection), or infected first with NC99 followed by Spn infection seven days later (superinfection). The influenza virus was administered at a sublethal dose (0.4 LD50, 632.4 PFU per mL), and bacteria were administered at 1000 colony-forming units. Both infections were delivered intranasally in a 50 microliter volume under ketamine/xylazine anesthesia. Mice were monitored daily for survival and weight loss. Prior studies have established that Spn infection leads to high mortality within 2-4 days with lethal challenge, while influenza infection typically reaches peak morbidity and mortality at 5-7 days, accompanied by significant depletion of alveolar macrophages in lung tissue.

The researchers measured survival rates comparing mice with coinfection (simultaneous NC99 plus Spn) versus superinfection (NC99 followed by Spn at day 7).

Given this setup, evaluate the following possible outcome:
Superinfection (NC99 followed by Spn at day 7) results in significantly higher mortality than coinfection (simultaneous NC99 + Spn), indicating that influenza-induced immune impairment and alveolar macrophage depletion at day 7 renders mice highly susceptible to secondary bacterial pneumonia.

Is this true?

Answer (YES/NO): YES